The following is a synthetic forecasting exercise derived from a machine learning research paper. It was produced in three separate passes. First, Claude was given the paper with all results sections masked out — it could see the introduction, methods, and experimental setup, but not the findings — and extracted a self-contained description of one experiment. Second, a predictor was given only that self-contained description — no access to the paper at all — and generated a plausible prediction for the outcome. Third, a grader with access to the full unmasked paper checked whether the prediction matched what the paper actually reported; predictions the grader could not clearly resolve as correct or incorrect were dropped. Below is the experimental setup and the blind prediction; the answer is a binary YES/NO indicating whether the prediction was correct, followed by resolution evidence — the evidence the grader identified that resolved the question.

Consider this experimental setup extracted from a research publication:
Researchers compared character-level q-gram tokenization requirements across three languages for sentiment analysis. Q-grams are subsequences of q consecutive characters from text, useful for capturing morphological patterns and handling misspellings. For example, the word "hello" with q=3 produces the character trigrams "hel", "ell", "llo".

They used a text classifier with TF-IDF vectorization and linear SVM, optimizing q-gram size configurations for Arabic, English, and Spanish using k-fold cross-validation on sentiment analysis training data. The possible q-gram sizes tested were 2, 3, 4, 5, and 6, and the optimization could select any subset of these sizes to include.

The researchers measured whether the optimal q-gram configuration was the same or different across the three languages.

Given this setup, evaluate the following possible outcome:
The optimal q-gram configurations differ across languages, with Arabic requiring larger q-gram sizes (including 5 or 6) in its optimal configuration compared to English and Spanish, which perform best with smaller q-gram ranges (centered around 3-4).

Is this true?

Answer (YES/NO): NO